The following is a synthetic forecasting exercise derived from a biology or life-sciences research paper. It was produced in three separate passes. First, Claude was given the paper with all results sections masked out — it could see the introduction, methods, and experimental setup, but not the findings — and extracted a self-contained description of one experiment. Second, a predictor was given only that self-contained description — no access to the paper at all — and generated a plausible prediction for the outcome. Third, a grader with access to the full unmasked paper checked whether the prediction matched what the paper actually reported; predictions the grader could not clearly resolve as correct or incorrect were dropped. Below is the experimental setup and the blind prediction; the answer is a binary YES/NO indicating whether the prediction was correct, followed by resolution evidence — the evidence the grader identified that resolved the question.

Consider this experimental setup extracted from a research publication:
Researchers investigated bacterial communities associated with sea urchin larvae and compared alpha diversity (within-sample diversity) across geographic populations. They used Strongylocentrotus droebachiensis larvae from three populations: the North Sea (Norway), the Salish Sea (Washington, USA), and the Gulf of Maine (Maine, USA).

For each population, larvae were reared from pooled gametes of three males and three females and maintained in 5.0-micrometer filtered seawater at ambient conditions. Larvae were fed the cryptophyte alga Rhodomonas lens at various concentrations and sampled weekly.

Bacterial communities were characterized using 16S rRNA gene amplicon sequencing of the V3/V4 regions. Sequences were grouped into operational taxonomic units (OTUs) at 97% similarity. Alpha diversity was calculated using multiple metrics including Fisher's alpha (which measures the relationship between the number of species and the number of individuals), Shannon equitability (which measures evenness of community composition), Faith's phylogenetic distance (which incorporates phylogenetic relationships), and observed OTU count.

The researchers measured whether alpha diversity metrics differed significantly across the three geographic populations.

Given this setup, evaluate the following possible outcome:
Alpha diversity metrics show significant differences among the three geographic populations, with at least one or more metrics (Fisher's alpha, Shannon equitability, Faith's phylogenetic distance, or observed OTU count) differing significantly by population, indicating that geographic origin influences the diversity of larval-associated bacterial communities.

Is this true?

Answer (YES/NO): YES